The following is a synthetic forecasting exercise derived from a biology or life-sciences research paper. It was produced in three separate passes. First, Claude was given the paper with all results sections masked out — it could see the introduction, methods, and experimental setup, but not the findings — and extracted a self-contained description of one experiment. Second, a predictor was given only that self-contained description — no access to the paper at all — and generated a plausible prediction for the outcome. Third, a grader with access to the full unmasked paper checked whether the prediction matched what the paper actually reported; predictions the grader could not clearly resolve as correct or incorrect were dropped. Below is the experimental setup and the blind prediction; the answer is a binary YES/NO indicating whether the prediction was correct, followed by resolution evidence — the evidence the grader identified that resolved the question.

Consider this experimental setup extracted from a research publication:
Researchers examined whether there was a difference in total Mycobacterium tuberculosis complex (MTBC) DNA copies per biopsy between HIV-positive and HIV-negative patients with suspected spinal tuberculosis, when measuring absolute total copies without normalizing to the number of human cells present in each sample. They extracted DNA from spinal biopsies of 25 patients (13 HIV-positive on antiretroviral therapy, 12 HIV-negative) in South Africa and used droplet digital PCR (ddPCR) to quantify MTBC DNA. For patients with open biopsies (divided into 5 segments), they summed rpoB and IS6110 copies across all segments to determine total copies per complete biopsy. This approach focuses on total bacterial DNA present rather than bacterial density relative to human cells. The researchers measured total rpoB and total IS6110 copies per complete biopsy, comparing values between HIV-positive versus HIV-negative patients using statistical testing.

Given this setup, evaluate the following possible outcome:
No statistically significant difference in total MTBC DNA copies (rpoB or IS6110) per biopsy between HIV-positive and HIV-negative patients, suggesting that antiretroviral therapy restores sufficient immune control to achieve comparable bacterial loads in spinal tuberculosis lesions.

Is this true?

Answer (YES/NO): YES